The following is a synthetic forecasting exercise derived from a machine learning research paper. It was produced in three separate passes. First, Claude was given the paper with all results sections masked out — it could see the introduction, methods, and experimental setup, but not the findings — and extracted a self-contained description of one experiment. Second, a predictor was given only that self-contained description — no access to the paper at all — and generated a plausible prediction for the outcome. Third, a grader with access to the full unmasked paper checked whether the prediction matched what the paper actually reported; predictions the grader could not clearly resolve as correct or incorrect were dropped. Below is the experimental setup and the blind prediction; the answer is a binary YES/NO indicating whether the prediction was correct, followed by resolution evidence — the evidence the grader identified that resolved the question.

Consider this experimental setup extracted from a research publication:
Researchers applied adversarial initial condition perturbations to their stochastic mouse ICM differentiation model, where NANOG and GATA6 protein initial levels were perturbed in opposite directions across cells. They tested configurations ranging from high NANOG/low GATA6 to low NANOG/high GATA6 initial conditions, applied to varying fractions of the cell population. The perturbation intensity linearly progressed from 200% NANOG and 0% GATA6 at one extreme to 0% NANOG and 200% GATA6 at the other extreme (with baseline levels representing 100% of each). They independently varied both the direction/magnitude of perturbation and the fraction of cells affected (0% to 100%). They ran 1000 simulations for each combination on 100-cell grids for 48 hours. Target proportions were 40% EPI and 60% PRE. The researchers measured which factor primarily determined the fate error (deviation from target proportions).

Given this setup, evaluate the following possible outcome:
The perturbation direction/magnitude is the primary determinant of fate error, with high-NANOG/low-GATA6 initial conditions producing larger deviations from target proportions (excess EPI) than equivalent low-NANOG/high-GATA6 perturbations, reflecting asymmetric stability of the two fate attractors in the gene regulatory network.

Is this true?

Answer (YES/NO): NO